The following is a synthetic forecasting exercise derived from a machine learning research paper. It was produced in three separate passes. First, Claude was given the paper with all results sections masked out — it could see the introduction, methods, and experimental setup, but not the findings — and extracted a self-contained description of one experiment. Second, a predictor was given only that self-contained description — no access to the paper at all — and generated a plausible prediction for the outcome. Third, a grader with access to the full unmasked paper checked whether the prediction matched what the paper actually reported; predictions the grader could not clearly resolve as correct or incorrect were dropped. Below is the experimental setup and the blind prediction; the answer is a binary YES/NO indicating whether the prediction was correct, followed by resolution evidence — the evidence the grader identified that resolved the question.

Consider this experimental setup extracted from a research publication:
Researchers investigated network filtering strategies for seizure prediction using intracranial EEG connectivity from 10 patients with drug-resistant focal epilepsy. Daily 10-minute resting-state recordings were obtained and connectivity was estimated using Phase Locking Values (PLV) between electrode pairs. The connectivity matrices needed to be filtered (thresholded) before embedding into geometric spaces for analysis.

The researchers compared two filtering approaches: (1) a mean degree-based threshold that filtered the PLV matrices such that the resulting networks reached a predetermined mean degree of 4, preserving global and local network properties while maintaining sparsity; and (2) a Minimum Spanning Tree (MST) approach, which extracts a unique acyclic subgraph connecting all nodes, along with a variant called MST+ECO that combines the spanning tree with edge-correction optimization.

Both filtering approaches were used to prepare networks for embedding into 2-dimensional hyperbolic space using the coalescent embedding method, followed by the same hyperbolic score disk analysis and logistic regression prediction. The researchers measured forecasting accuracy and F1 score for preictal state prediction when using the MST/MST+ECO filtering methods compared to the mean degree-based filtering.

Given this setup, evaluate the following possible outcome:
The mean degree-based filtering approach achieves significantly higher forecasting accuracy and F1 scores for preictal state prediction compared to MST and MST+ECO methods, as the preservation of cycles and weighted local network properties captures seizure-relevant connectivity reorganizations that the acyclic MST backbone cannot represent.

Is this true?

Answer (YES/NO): YES